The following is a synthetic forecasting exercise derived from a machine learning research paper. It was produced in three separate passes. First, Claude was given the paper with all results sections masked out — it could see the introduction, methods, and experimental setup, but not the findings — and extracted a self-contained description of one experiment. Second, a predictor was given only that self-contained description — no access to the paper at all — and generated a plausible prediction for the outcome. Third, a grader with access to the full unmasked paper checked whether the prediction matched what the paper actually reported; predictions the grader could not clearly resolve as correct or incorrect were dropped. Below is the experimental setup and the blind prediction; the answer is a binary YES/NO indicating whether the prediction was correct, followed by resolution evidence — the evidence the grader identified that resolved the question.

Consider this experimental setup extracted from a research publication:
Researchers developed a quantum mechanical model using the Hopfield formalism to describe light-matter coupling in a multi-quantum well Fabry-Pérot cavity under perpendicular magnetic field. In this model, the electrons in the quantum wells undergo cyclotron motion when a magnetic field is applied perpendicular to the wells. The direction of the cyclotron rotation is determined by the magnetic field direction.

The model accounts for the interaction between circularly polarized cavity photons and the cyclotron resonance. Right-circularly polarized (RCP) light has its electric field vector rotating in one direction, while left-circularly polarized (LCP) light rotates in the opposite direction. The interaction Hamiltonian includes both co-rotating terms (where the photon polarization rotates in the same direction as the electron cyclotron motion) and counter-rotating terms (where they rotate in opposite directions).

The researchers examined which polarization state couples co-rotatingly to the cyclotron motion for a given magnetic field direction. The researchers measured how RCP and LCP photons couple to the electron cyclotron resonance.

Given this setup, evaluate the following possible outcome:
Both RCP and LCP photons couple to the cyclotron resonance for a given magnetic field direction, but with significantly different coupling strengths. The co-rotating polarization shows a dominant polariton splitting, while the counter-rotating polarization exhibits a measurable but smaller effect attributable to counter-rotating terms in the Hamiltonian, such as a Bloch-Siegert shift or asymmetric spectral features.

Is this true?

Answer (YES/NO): NO